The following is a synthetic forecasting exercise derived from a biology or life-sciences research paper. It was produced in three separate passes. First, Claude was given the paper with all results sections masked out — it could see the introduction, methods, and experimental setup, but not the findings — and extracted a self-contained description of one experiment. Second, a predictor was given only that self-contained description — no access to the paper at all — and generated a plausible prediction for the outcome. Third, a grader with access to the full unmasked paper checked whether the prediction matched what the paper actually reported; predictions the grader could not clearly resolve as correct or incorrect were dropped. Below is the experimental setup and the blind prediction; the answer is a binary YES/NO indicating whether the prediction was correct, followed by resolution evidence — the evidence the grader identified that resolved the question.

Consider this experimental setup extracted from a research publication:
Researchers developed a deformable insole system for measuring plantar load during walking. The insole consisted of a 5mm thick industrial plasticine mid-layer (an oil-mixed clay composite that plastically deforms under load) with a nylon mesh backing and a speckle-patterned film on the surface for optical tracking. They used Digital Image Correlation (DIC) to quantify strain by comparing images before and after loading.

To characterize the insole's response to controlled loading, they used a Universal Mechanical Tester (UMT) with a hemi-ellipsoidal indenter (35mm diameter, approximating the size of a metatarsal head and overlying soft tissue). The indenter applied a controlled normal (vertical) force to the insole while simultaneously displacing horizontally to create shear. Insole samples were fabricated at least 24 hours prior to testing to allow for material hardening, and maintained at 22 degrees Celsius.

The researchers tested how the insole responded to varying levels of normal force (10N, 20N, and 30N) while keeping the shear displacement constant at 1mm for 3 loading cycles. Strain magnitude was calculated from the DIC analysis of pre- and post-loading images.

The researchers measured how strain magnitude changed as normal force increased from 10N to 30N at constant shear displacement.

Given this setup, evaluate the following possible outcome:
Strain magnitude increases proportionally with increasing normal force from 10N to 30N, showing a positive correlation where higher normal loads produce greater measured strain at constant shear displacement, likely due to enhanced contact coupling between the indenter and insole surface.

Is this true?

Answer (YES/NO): YES